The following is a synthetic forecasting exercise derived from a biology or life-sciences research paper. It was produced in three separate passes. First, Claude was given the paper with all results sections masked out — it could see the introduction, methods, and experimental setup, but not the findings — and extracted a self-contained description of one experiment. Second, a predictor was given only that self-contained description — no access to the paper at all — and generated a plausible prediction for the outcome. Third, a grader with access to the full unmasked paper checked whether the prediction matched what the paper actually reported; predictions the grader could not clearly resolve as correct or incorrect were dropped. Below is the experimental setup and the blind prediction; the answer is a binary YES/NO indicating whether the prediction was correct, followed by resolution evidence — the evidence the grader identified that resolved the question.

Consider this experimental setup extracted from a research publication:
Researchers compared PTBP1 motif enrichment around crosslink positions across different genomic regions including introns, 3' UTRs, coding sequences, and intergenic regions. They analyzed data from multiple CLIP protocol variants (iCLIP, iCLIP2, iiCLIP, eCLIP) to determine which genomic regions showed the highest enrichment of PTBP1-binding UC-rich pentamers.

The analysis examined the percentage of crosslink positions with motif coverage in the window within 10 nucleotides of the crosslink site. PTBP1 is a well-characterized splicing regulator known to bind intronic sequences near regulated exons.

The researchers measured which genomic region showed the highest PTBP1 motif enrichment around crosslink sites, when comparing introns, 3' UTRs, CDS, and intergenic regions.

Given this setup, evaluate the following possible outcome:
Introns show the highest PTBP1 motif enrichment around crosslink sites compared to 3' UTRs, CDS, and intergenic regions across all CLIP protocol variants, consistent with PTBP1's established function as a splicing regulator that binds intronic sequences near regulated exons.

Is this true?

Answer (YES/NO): NO